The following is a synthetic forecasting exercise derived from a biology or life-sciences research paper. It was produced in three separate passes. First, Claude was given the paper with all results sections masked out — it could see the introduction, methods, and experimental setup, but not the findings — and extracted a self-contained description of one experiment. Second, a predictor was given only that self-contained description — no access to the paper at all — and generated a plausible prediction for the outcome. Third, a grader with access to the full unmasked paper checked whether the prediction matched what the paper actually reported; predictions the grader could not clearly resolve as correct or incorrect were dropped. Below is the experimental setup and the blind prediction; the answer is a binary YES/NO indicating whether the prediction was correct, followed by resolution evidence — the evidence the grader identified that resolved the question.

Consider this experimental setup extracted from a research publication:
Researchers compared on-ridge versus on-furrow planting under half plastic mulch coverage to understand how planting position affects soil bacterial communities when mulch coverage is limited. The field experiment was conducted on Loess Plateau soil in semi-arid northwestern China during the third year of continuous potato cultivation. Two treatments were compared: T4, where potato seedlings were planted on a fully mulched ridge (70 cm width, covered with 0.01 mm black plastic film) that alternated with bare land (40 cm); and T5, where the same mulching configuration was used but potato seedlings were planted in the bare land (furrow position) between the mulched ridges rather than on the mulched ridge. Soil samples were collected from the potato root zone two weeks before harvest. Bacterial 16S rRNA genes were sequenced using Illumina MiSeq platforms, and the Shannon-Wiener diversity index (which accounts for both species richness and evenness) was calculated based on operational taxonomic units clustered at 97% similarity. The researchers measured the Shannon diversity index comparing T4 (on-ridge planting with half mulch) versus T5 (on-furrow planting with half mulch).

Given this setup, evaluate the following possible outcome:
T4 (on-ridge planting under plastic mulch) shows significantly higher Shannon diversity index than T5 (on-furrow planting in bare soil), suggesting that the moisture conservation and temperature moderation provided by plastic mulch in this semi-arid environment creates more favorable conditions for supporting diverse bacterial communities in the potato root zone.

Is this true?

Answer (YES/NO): NO